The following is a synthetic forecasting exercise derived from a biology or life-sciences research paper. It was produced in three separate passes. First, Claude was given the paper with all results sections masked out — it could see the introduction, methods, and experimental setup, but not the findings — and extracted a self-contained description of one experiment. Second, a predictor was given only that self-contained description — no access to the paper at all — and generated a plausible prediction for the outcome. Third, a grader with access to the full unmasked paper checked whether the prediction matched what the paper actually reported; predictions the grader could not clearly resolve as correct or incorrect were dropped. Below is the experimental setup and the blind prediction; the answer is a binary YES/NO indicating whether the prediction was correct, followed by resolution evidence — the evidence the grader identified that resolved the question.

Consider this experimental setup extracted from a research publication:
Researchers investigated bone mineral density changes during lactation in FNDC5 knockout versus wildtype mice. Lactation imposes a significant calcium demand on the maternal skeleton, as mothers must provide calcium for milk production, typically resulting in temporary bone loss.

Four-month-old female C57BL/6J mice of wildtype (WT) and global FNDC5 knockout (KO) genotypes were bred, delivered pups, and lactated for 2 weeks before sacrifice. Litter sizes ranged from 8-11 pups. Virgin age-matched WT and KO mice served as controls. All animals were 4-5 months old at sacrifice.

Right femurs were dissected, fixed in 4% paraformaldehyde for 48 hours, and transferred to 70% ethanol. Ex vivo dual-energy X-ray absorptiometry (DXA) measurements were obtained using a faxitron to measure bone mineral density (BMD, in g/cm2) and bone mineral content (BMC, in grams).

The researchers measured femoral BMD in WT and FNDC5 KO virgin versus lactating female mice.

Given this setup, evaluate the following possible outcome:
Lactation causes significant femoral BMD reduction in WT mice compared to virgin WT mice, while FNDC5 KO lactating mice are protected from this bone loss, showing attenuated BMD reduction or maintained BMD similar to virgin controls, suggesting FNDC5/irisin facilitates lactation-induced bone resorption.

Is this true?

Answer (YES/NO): YES